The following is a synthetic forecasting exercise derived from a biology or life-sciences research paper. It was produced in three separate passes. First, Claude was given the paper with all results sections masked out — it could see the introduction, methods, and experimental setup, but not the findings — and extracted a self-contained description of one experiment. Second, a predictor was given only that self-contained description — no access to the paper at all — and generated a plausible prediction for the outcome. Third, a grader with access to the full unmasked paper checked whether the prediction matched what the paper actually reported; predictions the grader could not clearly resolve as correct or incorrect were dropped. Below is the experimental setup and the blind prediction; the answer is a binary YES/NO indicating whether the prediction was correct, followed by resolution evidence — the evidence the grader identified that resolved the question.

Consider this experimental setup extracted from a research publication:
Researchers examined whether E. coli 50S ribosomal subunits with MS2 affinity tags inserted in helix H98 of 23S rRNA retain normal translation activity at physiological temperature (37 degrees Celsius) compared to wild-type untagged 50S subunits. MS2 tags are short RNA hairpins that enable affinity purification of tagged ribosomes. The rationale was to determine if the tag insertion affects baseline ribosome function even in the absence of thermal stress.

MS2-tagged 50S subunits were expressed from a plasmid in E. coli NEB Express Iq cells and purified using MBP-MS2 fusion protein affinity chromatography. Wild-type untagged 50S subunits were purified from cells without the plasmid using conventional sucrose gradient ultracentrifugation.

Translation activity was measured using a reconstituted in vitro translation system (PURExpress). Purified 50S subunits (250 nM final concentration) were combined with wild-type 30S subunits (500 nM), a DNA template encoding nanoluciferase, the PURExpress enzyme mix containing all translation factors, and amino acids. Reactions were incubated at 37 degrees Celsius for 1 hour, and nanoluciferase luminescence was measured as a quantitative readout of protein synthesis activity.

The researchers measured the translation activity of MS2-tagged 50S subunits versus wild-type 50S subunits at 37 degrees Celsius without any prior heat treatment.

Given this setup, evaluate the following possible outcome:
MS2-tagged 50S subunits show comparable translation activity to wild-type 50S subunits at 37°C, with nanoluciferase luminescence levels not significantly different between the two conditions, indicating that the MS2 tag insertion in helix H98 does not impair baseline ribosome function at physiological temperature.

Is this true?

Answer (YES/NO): YES